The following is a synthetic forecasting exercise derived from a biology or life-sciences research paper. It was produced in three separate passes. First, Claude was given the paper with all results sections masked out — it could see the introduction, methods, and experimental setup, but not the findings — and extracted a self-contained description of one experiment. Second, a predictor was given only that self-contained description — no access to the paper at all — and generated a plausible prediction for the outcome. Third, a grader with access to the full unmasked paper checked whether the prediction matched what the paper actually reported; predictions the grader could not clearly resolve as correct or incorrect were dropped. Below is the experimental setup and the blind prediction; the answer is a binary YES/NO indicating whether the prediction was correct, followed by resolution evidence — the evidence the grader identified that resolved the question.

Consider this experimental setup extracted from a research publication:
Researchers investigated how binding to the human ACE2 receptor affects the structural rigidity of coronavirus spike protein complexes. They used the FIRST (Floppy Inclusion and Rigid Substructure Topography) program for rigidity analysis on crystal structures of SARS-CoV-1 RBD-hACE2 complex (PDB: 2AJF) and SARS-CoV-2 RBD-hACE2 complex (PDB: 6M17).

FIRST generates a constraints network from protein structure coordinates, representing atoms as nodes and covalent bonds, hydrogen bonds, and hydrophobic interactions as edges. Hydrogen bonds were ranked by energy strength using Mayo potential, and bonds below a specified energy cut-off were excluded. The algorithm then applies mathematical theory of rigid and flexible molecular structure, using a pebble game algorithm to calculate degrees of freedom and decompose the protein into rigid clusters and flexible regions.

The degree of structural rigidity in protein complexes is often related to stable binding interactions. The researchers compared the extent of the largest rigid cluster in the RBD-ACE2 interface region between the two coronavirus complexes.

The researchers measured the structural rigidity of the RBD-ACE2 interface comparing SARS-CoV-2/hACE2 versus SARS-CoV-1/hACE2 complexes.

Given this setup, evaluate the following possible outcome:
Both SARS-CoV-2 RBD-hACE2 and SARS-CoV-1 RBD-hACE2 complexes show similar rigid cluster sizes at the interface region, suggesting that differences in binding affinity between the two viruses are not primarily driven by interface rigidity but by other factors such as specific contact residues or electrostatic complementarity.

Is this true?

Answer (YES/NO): NO